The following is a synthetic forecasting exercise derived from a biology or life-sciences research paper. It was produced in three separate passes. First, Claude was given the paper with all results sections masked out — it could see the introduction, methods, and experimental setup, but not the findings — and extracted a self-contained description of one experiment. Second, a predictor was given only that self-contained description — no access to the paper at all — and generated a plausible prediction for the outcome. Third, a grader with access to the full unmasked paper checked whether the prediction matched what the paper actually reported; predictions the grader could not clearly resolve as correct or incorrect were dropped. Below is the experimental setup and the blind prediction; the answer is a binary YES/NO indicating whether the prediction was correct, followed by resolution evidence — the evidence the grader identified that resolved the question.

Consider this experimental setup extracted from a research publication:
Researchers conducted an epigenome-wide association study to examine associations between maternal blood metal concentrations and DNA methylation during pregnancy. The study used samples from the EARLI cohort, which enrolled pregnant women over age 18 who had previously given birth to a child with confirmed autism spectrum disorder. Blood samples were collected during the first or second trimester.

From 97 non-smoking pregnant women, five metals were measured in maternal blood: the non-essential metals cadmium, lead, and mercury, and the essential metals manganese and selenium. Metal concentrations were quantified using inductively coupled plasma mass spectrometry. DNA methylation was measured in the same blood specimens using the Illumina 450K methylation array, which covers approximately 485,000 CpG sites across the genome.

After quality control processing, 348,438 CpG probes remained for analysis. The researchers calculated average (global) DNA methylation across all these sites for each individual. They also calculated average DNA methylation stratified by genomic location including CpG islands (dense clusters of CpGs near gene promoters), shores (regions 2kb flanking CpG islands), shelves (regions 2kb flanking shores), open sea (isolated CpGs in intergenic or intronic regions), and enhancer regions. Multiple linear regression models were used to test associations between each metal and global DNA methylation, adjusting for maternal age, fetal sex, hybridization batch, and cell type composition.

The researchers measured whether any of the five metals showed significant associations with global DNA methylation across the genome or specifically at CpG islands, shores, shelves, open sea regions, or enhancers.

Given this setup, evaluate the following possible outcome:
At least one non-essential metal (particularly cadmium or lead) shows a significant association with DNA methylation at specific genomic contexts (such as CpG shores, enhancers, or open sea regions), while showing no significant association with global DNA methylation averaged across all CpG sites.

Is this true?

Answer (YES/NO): NO